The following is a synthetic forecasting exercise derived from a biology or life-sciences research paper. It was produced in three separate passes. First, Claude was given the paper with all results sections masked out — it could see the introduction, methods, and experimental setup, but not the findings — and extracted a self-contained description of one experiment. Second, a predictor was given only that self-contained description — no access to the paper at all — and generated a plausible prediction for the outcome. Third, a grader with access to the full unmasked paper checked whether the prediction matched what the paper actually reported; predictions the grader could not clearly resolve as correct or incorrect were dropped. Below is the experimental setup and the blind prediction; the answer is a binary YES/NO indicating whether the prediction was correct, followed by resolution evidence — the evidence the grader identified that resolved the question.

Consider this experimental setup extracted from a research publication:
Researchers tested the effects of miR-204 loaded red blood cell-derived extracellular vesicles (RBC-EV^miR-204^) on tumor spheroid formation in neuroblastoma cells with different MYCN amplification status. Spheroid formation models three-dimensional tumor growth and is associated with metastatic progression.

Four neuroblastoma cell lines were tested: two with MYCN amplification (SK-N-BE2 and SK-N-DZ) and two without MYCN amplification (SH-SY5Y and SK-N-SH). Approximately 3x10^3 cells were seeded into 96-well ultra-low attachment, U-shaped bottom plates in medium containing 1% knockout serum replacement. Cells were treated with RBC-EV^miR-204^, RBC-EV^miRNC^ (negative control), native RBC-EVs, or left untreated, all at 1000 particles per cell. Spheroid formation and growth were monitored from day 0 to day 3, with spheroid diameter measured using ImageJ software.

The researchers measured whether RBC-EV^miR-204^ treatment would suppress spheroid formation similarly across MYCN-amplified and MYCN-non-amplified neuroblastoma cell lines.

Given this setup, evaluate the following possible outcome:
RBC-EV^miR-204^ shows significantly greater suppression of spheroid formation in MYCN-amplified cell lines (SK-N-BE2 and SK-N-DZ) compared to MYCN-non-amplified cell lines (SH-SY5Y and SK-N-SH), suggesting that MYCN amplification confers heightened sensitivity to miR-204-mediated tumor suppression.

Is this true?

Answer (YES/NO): YES